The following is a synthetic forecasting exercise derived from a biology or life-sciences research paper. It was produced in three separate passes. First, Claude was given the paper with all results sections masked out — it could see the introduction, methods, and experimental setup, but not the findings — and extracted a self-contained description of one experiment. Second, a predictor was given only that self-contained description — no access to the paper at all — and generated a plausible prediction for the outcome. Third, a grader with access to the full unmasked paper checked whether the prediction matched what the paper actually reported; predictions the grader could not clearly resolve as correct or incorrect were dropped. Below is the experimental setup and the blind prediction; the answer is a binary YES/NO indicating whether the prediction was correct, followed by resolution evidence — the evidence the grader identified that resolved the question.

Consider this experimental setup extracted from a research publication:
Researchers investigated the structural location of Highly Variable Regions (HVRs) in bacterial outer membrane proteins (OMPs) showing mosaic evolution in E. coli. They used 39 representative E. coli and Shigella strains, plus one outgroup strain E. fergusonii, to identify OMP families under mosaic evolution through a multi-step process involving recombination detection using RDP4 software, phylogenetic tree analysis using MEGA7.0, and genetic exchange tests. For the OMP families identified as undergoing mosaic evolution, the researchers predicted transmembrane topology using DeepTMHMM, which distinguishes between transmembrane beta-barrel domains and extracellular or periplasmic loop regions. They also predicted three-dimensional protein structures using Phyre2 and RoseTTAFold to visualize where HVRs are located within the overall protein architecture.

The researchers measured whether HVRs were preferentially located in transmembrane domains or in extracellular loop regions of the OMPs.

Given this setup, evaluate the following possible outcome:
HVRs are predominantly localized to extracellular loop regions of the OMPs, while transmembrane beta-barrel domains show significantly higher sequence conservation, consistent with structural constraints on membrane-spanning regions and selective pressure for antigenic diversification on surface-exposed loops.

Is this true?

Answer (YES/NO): YES